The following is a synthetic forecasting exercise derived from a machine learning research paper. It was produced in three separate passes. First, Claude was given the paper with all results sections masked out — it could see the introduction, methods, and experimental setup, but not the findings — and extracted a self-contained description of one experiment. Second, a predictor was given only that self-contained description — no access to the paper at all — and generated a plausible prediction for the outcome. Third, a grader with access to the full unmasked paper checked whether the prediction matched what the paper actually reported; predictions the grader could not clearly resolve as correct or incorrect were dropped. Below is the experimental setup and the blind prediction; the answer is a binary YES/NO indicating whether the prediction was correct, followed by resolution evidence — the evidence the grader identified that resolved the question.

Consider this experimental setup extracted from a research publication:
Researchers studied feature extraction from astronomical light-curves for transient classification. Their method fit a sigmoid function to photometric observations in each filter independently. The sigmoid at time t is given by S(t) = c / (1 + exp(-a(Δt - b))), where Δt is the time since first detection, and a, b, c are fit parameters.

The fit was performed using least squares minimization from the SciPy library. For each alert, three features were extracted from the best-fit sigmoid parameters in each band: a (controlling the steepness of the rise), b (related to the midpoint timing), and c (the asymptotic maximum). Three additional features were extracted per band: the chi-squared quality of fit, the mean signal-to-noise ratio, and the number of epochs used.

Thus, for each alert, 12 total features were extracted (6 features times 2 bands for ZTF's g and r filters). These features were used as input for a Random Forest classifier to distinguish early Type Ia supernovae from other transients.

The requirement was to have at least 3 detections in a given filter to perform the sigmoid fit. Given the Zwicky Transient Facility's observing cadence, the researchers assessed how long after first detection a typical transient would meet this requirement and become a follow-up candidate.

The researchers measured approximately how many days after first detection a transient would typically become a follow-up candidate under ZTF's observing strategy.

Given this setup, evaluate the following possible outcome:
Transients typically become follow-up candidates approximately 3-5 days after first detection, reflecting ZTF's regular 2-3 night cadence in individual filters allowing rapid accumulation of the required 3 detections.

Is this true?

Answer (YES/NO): NO